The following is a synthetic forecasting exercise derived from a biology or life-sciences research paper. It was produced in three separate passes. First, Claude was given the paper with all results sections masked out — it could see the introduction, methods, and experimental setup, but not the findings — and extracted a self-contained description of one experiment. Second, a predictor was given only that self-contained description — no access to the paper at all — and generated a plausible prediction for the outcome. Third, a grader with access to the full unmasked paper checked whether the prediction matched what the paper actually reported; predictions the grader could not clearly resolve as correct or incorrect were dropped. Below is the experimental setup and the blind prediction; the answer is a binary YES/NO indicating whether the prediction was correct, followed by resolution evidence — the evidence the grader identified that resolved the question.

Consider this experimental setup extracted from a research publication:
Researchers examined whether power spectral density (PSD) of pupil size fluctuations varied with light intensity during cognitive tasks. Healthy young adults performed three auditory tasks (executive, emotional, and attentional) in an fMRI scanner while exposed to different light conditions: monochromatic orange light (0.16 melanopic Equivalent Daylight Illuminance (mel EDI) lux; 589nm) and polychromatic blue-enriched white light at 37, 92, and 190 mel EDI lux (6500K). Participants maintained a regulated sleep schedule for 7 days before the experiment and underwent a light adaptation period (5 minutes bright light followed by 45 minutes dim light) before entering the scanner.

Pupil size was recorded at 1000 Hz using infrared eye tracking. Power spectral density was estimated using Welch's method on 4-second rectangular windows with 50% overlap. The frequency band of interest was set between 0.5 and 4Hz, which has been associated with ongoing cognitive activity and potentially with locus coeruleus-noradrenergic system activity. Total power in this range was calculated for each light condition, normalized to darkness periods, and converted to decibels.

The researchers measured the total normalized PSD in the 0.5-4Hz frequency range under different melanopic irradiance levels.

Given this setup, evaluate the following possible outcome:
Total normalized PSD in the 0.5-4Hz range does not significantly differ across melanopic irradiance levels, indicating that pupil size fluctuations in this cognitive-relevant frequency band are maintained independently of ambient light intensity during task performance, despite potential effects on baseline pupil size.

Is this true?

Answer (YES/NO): NO